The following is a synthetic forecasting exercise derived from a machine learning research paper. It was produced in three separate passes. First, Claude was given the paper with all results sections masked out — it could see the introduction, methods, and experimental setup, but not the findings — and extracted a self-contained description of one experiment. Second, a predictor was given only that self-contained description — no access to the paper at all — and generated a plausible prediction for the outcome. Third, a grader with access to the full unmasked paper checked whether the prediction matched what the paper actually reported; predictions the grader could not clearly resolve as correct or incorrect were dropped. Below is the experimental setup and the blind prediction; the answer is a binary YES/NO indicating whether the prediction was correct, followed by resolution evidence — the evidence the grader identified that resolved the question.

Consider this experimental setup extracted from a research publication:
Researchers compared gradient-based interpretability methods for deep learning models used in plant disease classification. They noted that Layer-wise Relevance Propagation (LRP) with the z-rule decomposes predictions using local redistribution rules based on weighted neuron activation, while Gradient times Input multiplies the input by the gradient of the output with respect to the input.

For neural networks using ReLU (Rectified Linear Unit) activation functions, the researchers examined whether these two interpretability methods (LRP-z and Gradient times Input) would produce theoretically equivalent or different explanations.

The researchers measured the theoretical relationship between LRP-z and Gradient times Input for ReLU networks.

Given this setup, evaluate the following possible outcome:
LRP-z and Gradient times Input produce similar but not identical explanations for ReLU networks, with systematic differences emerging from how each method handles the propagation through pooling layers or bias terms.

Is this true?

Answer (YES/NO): NO